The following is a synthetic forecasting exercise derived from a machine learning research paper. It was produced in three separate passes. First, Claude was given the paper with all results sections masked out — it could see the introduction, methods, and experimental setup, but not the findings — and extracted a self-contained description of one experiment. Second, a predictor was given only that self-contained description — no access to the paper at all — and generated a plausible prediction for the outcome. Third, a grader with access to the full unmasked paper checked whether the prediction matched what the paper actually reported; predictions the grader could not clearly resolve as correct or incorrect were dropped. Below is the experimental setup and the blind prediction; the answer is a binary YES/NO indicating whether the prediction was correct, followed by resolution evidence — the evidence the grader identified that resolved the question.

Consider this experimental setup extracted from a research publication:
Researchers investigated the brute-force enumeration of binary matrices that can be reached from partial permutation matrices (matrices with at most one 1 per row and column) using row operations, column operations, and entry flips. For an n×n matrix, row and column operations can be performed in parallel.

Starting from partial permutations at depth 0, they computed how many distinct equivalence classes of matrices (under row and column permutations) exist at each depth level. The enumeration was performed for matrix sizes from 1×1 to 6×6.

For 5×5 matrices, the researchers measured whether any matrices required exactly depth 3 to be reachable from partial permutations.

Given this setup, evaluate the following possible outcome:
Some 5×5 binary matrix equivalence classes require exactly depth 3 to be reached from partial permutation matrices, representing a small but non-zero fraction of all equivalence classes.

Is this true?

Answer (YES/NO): YES